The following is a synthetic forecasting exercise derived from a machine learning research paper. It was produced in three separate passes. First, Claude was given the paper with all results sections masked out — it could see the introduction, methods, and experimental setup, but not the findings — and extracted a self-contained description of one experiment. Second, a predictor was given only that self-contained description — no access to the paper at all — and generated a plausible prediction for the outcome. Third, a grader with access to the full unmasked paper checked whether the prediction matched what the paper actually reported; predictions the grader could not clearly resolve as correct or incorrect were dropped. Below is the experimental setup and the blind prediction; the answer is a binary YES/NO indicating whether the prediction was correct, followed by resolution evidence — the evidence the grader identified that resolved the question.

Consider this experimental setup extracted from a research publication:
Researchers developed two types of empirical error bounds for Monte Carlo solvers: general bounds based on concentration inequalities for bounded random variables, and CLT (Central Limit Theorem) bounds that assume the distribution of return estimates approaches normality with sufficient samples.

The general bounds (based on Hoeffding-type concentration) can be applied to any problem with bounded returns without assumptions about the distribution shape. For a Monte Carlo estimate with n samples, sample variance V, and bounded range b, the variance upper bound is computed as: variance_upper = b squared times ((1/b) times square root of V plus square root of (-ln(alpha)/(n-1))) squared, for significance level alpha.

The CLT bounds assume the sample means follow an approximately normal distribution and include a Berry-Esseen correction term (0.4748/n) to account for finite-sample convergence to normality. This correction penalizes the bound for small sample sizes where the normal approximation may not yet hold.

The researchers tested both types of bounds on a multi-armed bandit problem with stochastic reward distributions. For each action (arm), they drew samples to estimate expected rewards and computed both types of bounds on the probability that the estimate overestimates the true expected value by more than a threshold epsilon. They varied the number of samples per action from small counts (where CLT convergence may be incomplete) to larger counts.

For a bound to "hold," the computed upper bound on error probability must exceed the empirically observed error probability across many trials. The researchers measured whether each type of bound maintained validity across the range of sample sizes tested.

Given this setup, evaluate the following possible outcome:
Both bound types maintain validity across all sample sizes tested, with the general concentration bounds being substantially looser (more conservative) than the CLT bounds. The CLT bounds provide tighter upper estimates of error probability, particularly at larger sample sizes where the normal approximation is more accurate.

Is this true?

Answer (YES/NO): YES